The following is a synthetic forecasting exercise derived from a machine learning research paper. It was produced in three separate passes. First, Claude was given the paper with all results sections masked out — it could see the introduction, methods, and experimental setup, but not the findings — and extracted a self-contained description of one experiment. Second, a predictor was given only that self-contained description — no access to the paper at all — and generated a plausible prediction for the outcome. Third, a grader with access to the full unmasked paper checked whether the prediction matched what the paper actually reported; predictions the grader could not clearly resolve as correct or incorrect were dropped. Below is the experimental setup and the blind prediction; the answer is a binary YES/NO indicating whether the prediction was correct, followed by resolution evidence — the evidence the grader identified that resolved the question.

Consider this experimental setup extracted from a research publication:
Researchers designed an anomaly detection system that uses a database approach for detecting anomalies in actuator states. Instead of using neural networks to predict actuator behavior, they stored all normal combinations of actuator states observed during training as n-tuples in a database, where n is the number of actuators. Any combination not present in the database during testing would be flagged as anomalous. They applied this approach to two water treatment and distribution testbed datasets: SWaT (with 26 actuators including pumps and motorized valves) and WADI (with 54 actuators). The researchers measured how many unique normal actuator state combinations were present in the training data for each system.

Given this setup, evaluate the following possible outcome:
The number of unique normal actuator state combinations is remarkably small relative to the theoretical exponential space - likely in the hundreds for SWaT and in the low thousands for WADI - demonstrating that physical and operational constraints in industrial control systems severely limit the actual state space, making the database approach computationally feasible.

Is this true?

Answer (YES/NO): YES